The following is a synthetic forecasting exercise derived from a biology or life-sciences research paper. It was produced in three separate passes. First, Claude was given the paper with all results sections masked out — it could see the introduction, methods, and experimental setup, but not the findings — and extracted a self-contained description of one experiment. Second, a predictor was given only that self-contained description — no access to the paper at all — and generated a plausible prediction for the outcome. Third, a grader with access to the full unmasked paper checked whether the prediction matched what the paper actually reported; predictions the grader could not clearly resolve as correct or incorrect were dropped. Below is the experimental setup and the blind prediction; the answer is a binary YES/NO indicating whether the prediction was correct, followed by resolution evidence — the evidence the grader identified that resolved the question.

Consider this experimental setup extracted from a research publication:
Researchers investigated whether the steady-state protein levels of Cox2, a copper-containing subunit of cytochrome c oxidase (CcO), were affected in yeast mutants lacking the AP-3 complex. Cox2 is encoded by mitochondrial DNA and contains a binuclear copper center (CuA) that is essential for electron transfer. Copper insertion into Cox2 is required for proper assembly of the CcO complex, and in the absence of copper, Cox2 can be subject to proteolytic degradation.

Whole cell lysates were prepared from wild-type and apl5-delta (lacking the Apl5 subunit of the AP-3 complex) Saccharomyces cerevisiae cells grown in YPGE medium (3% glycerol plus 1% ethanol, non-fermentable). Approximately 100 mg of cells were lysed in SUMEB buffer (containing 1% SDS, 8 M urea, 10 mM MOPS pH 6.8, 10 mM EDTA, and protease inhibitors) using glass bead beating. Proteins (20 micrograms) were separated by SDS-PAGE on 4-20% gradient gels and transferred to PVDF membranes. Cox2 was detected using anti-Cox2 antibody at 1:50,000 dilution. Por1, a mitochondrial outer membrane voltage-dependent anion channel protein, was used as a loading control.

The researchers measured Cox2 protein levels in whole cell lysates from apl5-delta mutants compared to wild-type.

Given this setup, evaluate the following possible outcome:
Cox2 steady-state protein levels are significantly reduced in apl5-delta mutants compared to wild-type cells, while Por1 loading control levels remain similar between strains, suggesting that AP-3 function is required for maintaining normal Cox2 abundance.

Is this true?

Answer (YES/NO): NO